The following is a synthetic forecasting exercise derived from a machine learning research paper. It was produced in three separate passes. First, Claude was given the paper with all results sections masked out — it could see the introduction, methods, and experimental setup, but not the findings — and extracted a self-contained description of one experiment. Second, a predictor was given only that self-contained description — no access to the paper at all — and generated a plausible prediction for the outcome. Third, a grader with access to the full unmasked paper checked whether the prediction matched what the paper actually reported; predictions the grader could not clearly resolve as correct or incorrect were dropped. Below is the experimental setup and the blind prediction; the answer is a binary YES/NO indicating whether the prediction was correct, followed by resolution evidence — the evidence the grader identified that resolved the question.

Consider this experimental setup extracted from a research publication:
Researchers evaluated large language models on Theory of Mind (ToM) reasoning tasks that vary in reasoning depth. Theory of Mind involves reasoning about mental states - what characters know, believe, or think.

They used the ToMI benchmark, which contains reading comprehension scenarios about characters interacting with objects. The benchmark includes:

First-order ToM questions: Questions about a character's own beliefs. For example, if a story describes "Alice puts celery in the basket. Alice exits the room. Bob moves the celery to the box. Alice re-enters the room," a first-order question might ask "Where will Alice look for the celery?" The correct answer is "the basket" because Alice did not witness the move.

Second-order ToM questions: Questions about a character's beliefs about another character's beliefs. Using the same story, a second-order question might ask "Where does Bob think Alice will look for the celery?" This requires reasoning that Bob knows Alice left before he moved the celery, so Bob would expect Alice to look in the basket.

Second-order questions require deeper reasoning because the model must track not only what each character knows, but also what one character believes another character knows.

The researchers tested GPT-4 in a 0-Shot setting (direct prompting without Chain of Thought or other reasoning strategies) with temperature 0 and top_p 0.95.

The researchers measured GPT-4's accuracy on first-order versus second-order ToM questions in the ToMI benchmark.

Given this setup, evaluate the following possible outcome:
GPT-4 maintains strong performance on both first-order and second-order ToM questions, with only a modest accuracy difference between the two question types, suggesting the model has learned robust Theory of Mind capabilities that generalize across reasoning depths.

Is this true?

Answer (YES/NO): NO